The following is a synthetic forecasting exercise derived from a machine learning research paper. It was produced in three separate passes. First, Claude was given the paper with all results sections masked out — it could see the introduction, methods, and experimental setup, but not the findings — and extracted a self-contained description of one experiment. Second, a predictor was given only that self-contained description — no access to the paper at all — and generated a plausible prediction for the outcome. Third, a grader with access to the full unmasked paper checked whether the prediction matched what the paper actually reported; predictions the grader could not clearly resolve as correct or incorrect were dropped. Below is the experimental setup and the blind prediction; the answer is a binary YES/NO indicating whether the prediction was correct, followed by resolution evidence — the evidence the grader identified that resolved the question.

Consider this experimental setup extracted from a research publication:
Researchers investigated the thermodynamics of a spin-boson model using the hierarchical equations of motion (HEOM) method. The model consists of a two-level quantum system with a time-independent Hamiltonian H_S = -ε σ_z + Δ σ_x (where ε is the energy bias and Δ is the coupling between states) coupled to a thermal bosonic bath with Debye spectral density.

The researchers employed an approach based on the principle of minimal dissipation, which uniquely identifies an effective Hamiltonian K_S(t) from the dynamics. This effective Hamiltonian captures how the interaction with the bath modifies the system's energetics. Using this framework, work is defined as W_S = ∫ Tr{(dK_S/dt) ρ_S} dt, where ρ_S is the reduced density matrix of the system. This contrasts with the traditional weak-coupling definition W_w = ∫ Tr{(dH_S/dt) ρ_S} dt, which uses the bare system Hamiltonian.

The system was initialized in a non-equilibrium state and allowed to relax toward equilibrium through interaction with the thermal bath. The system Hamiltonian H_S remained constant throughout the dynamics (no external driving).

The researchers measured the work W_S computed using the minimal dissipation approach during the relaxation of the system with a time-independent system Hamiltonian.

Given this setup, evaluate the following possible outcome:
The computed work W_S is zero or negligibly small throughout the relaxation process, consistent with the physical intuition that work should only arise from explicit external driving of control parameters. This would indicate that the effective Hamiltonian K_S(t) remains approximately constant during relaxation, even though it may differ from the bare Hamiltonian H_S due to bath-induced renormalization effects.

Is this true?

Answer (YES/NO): NO